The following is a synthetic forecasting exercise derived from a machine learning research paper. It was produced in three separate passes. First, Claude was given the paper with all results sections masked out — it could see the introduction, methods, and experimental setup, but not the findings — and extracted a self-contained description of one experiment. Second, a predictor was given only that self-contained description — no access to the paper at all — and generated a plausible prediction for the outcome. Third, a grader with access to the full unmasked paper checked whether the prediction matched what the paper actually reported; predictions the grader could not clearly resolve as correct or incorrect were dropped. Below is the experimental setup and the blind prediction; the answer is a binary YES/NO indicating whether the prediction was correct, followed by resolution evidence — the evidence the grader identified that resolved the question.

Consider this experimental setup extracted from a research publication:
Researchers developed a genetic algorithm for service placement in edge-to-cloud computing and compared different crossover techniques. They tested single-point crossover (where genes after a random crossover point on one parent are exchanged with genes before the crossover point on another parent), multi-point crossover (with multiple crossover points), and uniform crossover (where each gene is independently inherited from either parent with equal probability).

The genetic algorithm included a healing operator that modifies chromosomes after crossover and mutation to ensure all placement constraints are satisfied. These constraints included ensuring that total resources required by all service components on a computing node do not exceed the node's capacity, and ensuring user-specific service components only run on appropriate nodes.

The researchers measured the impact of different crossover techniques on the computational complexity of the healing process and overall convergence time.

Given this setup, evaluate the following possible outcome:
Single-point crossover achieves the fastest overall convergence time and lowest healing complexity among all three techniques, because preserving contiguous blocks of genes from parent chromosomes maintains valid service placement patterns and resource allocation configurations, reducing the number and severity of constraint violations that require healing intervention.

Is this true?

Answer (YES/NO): YES